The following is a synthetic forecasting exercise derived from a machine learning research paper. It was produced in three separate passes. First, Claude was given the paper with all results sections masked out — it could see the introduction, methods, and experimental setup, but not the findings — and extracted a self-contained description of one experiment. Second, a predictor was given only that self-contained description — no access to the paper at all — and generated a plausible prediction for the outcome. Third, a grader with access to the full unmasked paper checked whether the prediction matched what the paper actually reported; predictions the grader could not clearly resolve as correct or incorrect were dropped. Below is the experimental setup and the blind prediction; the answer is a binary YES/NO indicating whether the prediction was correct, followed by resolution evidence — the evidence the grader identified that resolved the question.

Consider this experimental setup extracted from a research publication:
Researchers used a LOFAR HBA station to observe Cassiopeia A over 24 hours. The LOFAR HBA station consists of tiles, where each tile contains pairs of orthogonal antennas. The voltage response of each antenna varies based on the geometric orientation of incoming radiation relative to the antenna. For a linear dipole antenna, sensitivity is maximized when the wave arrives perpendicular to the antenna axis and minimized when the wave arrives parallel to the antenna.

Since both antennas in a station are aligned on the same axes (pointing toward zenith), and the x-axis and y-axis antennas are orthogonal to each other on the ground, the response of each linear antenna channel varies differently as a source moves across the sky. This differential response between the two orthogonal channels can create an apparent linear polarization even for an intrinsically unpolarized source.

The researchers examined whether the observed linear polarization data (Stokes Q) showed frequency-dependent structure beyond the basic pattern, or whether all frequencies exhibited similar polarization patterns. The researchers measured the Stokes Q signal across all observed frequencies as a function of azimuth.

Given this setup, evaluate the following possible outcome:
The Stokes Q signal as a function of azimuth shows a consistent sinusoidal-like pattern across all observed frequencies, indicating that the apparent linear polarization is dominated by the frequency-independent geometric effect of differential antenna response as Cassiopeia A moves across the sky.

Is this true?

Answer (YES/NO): NO